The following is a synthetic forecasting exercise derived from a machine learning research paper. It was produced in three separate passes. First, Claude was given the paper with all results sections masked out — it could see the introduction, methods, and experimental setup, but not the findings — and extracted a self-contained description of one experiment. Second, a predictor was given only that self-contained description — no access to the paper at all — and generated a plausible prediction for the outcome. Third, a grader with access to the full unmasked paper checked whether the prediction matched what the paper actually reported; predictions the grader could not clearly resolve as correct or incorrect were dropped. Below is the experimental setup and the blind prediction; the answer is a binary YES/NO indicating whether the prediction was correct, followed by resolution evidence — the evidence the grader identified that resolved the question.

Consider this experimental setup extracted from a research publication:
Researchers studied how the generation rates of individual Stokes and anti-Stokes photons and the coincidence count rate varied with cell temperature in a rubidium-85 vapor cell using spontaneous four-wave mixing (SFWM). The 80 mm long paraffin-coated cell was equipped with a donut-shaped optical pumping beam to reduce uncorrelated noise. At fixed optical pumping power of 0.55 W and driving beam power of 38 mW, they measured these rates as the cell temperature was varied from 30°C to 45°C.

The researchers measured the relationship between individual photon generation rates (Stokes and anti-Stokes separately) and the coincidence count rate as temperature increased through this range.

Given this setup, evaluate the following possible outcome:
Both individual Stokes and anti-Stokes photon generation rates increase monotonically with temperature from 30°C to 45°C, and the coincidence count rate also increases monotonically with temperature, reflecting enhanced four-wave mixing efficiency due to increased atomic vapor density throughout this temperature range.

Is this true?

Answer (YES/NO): NO